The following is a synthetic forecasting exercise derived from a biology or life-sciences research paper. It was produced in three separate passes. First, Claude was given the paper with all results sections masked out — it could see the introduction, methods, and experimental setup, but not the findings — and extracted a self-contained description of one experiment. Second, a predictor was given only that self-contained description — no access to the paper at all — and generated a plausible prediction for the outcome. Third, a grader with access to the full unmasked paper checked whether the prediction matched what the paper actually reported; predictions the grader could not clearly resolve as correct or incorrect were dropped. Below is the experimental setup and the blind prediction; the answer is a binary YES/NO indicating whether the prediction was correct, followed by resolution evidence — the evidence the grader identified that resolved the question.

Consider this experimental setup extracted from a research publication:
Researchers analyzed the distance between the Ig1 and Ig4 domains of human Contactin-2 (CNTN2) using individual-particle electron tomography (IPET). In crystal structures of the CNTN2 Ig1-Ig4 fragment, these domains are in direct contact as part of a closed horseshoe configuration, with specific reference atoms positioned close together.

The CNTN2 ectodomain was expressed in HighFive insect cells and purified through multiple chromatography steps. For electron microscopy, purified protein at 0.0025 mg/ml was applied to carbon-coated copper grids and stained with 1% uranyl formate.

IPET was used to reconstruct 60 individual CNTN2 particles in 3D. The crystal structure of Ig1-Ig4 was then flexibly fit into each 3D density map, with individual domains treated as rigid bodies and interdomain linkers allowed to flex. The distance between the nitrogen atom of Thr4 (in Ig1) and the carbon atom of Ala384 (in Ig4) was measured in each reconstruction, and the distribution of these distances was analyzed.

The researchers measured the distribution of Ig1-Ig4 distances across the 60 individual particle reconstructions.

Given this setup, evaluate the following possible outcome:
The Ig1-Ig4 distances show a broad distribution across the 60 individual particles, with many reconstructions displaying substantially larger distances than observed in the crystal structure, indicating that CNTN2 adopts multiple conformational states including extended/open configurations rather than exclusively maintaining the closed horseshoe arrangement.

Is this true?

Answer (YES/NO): YES